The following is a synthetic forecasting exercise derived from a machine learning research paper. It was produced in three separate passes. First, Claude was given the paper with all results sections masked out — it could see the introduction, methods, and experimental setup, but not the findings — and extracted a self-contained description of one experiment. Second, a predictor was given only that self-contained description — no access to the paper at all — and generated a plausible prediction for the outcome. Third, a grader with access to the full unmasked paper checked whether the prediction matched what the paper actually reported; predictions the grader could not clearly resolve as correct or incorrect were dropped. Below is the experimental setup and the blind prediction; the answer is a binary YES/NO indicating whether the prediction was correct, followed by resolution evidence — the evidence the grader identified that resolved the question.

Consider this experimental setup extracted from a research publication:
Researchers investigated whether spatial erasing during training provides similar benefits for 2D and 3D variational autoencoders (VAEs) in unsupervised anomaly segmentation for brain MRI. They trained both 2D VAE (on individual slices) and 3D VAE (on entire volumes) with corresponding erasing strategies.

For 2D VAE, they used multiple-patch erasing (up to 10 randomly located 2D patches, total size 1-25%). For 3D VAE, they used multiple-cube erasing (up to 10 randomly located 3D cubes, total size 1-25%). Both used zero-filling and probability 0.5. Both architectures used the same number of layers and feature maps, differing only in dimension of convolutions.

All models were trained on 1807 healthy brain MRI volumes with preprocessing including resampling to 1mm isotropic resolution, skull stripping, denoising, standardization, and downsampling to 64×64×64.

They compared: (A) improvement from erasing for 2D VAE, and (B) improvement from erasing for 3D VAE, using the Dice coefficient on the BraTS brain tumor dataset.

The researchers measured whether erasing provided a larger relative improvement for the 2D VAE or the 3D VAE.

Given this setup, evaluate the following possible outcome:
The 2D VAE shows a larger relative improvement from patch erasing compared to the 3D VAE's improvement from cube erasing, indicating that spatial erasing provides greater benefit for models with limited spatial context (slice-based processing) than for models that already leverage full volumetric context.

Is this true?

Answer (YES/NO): YES